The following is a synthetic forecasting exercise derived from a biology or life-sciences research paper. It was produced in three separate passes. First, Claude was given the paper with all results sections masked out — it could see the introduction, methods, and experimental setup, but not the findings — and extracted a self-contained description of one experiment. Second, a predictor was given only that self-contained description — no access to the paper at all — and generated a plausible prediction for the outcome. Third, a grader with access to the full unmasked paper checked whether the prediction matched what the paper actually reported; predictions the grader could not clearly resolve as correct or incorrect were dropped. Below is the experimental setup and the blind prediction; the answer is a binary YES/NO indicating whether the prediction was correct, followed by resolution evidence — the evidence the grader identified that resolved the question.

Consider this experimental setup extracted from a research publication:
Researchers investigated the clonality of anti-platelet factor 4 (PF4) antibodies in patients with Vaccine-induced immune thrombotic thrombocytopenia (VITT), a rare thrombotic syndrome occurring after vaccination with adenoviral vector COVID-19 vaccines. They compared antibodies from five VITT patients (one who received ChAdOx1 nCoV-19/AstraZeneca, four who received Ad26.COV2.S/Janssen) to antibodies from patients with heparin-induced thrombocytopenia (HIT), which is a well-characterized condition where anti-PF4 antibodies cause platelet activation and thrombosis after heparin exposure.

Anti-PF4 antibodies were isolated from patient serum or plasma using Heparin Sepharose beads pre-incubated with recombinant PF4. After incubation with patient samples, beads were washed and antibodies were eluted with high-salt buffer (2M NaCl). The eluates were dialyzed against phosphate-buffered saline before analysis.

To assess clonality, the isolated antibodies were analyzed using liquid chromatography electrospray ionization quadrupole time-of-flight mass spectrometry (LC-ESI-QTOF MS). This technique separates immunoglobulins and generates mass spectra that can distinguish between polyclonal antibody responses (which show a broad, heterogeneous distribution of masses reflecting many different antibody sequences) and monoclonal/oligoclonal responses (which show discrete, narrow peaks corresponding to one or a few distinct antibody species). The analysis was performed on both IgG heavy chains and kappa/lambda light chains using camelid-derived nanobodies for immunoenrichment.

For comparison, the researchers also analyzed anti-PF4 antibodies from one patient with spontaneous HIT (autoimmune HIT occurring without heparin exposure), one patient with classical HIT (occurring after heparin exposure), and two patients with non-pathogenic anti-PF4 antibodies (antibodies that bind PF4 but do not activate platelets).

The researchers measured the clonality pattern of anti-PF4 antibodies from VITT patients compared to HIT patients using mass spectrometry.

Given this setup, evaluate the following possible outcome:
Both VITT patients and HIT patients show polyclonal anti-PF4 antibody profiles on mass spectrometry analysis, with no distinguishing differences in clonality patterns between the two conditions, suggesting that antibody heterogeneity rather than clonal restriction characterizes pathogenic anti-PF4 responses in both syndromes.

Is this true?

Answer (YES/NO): NO